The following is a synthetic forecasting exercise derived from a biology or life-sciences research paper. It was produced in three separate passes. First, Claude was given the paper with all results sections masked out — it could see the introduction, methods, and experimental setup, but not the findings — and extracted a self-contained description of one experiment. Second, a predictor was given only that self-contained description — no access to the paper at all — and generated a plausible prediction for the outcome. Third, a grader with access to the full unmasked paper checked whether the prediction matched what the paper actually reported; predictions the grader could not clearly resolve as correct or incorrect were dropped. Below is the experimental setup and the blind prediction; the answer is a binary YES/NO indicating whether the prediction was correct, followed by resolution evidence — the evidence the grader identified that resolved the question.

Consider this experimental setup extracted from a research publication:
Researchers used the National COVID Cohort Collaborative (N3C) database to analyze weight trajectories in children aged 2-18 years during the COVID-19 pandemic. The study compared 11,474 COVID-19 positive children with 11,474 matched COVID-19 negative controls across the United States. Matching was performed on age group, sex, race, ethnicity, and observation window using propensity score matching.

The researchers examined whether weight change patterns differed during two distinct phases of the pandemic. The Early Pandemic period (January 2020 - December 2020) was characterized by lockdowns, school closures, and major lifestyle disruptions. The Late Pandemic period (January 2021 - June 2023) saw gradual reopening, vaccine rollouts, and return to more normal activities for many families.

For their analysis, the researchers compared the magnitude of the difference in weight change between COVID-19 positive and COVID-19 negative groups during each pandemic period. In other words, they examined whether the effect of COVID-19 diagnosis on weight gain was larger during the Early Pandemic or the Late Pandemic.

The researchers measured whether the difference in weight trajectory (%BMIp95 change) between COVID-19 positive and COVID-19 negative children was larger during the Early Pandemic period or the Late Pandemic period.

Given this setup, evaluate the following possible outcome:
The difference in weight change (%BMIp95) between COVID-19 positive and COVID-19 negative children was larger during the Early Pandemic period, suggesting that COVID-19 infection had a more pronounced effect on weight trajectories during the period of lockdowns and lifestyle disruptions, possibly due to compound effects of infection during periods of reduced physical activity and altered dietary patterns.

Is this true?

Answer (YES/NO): YES